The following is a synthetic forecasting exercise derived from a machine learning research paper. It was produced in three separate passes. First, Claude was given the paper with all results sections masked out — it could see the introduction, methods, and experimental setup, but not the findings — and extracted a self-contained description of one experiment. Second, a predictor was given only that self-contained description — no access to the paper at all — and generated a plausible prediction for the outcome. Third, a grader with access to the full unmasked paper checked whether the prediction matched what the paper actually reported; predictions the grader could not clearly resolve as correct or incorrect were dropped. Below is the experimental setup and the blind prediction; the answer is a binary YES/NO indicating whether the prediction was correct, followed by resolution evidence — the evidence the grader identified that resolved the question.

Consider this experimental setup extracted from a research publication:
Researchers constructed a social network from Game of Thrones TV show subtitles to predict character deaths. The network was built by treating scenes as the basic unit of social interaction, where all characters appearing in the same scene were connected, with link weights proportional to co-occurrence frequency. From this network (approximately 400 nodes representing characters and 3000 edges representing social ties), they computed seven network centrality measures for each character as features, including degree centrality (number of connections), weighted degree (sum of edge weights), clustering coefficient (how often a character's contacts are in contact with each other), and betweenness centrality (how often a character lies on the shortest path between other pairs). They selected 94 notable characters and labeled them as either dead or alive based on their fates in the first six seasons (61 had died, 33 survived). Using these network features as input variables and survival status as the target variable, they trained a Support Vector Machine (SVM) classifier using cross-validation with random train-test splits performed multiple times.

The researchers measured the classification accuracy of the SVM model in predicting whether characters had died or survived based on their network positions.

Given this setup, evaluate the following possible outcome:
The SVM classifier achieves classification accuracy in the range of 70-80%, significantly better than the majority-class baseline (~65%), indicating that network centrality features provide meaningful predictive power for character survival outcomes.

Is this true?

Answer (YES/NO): YES